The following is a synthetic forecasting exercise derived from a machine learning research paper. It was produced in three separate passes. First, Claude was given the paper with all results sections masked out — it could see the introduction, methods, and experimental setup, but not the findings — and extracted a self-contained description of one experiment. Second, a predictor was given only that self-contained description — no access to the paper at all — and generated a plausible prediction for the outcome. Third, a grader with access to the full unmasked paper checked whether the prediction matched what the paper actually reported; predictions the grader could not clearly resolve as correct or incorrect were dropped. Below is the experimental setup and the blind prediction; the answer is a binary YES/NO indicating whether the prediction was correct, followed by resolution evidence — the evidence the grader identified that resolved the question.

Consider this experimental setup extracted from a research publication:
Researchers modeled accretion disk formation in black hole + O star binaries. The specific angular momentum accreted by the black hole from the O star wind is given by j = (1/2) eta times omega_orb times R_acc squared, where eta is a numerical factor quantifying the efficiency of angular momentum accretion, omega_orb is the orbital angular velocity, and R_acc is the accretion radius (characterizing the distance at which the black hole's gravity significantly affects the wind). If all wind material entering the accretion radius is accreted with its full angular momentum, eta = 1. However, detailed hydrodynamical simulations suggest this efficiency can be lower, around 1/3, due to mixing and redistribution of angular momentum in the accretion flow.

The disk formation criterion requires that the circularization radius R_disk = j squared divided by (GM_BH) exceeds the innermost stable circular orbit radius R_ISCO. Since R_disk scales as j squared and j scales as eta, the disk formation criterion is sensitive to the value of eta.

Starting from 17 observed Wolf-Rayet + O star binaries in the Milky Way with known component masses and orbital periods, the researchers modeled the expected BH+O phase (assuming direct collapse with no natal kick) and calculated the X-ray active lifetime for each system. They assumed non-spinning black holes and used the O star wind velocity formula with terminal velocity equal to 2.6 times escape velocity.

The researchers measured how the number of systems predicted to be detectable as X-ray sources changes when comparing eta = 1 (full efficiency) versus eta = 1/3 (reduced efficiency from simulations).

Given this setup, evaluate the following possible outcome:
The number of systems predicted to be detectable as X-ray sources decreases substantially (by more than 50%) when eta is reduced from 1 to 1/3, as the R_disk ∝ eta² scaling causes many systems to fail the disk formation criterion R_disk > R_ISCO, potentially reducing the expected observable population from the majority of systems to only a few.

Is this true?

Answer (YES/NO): YES